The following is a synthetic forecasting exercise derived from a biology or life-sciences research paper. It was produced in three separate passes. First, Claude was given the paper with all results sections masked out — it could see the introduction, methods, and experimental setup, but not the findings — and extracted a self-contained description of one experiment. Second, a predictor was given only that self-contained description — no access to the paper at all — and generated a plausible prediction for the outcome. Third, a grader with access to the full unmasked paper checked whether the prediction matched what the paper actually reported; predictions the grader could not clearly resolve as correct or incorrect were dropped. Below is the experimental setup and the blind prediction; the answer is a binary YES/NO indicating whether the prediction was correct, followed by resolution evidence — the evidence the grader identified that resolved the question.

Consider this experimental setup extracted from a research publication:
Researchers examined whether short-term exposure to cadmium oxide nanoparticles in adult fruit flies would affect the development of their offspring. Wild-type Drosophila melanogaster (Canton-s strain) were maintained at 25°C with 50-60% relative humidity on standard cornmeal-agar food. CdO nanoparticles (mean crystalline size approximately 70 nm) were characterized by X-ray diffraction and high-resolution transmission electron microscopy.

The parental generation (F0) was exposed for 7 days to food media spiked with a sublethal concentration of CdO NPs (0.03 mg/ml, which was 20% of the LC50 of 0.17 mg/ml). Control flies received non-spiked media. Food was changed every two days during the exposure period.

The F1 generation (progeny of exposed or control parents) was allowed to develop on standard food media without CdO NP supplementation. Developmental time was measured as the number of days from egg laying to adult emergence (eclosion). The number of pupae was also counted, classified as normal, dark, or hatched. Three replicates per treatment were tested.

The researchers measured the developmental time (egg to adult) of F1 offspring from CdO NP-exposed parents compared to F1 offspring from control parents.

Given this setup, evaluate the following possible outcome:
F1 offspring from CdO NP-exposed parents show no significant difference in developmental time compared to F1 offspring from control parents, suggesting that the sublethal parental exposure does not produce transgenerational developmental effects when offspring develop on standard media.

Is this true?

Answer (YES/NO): NO